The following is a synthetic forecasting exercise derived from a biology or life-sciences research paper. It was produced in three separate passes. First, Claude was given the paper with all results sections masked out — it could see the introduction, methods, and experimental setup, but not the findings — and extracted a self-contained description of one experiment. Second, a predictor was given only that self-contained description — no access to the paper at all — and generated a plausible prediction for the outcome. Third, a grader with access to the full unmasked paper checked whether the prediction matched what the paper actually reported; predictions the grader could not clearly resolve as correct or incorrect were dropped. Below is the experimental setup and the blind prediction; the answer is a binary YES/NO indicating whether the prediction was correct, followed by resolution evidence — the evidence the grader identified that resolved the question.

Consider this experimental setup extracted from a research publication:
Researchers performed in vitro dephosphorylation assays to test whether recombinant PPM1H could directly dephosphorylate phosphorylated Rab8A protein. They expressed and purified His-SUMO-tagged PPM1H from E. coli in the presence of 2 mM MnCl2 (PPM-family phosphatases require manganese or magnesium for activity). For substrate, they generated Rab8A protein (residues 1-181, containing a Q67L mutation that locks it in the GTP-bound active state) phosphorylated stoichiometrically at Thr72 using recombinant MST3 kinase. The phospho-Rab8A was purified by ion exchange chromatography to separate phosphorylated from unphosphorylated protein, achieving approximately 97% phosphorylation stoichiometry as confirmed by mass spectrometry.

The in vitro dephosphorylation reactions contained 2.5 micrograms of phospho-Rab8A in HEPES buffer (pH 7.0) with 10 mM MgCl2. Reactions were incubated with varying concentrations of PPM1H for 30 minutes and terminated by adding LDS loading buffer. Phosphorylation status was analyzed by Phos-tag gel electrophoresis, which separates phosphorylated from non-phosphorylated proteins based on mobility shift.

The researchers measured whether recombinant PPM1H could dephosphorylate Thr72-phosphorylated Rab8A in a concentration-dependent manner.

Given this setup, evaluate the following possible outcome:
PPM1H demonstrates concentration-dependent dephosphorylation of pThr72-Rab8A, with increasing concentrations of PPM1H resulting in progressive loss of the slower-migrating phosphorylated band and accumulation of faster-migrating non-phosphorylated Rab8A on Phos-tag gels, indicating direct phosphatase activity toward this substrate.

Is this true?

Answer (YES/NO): YES